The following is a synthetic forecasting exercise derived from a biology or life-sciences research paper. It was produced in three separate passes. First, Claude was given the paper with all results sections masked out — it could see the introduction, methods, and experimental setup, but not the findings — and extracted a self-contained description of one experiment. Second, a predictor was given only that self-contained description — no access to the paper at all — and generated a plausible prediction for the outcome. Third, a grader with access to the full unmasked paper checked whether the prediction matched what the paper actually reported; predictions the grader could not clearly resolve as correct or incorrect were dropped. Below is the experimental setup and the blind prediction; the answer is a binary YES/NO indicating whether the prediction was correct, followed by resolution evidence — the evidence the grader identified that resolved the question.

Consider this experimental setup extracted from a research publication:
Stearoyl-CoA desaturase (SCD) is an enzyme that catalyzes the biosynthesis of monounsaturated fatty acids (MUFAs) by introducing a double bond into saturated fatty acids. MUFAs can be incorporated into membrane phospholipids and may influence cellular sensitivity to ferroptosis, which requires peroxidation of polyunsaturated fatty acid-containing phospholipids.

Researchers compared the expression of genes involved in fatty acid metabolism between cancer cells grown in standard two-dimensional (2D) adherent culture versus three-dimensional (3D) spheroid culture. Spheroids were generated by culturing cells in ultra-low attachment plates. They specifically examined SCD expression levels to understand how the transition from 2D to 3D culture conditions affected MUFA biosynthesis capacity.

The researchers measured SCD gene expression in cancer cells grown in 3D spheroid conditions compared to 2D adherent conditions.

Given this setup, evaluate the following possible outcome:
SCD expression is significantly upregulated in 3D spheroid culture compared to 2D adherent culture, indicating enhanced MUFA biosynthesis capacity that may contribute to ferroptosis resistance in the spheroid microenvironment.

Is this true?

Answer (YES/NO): YES